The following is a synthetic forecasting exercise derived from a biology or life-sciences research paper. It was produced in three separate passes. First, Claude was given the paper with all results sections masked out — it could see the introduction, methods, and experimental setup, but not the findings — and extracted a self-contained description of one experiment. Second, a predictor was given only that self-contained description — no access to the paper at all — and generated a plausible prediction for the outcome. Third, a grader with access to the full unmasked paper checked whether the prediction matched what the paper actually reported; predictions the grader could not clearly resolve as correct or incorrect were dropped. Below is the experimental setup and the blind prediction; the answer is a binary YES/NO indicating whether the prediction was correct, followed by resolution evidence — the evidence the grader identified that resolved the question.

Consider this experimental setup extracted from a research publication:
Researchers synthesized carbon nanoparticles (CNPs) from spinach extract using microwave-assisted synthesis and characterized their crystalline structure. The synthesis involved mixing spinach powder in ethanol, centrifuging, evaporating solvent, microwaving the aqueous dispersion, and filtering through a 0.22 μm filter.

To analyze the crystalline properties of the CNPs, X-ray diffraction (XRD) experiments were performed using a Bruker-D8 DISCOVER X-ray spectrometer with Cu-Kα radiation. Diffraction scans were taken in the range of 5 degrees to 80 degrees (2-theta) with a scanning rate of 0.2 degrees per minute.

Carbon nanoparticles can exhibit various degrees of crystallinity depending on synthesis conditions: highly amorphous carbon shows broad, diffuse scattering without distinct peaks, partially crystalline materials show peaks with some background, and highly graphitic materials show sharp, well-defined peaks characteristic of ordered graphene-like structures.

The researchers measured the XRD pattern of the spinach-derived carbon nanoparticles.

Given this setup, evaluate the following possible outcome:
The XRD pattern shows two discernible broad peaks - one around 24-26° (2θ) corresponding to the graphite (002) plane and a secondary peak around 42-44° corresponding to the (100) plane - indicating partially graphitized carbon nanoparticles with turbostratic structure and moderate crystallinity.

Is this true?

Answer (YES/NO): NO